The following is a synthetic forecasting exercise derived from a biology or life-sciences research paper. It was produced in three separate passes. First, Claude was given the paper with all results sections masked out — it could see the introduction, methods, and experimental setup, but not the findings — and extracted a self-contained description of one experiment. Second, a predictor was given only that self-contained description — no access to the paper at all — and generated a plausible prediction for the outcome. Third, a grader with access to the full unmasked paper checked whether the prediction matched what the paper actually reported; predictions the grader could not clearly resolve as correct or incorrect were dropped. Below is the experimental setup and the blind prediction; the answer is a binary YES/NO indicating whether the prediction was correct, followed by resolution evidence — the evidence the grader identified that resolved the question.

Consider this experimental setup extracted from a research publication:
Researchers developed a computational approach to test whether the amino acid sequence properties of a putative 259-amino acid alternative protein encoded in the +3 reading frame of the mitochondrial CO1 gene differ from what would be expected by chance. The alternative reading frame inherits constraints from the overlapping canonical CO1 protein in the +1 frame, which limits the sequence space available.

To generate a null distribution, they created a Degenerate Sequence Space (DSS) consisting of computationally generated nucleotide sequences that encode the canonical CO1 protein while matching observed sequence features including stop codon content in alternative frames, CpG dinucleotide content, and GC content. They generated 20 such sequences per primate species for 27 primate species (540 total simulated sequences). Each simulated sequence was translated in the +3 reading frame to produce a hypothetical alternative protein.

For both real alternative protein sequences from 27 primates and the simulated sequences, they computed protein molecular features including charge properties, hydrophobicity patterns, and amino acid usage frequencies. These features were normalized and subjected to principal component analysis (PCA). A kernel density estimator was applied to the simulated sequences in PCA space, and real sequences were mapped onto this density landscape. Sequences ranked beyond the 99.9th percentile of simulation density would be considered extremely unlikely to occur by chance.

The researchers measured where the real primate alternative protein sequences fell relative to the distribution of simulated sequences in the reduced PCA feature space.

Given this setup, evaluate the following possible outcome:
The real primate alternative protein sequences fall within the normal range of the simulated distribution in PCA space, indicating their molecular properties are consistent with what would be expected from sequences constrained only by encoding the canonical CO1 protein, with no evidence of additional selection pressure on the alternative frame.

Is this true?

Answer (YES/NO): NO